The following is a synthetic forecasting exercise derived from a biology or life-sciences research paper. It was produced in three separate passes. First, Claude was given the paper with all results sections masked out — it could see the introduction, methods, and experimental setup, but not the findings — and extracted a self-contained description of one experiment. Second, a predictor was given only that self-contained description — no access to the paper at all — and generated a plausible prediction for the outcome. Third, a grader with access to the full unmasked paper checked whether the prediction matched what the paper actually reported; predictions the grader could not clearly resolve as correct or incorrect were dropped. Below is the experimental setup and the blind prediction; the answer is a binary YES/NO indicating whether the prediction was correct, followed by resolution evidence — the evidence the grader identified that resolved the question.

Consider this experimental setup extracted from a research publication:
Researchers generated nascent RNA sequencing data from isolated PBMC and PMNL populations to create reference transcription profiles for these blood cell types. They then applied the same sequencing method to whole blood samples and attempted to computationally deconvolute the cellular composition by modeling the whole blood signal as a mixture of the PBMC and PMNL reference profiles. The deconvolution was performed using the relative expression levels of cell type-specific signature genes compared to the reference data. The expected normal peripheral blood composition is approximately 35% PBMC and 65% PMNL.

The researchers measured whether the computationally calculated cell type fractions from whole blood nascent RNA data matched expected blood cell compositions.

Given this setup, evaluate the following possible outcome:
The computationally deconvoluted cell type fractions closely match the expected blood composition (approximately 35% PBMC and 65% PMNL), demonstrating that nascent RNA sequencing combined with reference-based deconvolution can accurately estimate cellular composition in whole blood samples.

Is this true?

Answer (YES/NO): NO